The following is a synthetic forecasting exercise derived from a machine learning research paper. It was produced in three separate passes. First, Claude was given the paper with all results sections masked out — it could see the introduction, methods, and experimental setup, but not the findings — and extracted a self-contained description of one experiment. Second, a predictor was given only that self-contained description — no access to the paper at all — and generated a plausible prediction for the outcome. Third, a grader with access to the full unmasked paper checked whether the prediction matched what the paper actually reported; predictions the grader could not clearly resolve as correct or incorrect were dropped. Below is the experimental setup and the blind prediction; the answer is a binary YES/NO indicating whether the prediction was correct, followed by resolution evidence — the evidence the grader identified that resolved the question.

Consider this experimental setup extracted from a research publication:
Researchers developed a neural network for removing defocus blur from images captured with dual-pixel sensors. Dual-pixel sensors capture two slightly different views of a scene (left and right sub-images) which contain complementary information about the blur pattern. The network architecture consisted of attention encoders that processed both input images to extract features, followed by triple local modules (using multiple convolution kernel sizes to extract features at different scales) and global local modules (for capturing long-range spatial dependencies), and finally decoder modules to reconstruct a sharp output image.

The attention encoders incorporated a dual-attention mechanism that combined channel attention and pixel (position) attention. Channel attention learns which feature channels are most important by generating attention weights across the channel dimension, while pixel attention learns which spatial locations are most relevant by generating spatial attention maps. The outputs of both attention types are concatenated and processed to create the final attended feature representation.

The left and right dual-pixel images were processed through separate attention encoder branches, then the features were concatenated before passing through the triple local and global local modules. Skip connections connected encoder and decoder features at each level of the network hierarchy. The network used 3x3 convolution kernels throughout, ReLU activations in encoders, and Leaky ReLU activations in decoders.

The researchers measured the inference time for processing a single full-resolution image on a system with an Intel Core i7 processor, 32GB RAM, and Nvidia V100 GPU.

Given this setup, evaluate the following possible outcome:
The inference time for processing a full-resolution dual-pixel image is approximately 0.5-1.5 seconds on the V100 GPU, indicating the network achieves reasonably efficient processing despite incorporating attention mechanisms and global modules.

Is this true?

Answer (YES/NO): YES